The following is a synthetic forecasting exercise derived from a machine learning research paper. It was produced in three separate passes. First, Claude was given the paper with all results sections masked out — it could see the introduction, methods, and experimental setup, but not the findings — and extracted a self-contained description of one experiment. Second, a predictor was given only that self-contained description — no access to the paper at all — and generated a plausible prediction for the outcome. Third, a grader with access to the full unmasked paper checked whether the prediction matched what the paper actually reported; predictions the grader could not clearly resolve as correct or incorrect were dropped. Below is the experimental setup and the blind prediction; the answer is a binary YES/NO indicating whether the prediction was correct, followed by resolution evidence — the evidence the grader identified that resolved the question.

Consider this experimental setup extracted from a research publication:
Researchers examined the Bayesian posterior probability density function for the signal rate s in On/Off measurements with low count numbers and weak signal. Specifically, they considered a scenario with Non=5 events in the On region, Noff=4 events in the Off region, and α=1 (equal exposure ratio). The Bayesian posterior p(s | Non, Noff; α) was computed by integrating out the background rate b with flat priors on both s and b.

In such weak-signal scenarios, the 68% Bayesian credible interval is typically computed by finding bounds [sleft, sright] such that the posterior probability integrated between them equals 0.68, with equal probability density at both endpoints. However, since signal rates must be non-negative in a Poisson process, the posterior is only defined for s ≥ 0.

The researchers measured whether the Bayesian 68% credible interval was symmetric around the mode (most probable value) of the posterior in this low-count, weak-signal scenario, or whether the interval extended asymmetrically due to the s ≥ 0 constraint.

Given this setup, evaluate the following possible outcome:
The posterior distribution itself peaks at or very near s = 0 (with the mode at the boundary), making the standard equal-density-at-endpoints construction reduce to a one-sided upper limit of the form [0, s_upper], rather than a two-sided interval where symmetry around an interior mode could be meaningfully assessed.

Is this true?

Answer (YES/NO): NO